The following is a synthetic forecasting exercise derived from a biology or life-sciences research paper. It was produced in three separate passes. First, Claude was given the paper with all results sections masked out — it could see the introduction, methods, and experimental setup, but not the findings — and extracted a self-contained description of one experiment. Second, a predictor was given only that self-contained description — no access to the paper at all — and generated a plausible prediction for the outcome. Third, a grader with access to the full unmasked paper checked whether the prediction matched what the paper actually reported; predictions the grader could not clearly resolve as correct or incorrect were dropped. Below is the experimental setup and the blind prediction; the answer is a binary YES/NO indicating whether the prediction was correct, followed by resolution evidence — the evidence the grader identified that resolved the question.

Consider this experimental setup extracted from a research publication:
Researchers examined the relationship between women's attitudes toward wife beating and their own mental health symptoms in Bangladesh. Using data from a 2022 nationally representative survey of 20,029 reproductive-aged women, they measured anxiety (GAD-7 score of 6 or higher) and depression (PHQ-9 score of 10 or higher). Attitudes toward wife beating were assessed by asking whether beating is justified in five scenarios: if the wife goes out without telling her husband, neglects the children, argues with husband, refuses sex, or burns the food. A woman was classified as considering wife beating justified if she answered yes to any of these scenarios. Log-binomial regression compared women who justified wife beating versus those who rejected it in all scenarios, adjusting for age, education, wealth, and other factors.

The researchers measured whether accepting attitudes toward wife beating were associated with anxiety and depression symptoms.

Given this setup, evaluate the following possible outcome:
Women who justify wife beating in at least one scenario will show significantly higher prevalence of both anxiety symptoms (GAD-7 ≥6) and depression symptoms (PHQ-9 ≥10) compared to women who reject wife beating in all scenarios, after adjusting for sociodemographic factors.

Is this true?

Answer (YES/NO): YES